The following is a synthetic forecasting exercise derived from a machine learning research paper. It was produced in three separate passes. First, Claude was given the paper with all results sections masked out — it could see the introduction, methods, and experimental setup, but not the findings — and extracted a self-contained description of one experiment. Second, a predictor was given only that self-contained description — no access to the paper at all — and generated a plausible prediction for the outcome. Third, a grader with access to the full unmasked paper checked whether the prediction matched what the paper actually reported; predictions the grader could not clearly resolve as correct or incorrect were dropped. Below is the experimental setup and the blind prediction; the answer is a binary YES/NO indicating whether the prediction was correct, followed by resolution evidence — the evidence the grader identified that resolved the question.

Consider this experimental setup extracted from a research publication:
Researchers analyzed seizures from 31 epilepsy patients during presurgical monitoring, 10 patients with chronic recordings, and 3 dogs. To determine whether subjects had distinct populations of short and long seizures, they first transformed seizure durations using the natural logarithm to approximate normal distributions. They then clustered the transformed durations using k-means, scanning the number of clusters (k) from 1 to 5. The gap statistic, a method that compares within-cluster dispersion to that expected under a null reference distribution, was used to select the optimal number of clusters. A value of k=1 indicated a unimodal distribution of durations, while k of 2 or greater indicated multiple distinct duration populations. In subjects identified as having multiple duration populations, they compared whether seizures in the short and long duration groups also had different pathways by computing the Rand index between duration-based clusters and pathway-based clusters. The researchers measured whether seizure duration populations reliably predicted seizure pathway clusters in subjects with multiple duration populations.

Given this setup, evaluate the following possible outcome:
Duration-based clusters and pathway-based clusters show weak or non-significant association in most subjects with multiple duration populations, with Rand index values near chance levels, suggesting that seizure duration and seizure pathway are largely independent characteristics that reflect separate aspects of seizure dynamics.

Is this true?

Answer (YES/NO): NO